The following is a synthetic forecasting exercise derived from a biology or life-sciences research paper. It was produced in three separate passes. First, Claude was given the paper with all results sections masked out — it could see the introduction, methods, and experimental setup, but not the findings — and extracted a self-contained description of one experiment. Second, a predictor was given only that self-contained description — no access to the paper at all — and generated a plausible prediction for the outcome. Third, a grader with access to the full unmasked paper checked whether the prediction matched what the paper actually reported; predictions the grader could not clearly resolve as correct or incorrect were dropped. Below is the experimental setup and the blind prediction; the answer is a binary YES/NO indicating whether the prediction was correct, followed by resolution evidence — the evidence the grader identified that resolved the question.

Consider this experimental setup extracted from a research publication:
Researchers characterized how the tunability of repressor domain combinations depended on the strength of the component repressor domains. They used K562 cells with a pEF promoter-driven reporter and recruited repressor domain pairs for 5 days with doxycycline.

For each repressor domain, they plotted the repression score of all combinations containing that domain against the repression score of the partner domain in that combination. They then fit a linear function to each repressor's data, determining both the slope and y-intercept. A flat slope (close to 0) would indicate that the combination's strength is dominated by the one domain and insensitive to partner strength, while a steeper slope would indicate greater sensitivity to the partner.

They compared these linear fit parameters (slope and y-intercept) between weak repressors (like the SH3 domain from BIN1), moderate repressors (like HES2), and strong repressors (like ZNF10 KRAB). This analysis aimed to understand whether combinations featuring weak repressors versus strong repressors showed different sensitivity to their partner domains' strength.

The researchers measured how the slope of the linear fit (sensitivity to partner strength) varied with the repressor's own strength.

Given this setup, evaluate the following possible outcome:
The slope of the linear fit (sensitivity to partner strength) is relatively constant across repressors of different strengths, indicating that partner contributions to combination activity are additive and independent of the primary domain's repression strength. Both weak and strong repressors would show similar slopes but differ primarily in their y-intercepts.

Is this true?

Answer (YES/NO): NO